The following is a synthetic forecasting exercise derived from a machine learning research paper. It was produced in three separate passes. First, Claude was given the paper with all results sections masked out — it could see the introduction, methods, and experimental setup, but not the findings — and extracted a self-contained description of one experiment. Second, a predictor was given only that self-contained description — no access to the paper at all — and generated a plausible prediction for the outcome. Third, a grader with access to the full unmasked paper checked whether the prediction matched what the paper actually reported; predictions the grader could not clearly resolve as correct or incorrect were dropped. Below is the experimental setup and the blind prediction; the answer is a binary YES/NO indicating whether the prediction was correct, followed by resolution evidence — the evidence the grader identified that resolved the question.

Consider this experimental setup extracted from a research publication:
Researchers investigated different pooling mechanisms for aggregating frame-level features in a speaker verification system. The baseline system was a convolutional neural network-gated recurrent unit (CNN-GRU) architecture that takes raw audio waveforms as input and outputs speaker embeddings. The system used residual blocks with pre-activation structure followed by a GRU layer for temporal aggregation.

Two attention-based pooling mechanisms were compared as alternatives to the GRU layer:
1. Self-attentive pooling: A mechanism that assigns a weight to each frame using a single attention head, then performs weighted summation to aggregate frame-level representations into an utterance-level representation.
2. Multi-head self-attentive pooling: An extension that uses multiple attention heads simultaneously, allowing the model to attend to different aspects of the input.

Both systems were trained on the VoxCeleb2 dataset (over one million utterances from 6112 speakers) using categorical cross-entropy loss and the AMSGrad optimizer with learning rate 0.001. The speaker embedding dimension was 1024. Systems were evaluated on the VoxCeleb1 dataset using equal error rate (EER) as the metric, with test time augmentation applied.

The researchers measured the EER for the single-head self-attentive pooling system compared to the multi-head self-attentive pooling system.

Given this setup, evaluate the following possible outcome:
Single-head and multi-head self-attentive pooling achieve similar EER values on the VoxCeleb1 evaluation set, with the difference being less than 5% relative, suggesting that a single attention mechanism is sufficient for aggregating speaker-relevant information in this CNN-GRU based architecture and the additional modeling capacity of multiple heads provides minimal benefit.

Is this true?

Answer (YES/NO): NO